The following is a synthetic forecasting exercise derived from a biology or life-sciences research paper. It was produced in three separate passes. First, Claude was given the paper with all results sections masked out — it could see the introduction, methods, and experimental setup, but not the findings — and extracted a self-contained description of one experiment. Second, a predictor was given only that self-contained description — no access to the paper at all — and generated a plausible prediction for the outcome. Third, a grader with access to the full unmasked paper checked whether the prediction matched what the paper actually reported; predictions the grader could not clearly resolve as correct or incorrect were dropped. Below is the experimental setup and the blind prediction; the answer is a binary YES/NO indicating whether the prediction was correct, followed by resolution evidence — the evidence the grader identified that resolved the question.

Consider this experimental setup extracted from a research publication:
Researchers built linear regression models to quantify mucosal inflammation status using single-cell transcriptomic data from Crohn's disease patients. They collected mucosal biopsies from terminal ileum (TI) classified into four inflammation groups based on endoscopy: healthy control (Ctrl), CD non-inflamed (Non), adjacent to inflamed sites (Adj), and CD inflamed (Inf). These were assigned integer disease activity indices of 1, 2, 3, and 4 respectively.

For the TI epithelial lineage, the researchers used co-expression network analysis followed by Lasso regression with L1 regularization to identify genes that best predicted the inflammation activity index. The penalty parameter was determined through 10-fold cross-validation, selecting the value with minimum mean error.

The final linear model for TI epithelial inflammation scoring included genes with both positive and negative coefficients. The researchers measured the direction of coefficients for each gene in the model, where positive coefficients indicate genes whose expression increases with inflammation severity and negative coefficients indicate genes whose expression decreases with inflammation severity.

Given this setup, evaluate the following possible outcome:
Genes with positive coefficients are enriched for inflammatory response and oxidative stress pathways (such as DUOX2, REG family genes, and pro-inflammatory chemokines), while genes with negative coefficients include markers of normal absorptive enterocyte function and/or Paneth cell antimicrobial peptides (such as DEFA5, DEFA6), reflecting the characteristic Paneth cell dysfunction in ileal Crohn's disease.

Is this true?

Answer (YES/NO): NO